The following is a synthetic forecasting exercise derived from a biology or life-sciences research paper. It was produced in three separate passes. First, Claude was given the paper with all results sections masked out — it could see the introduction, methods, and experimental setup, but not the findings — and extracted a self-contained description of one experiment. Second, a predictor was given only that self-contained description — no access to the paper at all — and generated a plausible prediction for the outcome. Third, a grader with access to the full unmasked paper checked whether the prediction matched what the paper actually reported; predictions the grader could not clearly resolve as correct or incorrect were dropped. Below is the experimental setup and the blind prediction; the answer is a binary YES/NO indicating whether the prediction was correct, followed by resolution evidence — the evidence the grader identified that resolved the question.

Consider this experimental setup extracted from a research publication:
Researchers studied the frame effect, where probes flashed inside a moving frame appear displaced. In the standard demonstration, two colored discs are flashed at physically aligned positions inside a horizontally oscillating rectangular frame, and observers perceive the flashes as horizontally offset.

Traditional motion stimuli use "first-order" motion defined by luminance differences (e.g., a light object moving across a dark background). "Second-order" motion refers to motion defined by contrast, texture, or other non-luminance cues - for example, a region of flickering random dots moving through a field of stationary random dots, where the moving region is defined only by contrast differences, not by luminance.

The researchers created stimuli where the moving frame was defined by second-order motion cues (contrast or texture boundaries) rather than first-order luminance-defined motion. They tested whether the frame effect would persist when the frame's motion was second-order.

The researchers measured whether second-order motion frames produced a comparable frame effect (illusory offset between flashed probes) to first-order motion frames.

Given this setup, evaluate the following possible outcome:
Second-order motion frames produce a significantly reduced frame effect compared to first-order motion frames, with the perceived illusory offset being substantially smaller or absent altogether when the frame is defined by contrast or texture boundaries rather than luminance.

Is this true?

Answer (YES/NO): NO